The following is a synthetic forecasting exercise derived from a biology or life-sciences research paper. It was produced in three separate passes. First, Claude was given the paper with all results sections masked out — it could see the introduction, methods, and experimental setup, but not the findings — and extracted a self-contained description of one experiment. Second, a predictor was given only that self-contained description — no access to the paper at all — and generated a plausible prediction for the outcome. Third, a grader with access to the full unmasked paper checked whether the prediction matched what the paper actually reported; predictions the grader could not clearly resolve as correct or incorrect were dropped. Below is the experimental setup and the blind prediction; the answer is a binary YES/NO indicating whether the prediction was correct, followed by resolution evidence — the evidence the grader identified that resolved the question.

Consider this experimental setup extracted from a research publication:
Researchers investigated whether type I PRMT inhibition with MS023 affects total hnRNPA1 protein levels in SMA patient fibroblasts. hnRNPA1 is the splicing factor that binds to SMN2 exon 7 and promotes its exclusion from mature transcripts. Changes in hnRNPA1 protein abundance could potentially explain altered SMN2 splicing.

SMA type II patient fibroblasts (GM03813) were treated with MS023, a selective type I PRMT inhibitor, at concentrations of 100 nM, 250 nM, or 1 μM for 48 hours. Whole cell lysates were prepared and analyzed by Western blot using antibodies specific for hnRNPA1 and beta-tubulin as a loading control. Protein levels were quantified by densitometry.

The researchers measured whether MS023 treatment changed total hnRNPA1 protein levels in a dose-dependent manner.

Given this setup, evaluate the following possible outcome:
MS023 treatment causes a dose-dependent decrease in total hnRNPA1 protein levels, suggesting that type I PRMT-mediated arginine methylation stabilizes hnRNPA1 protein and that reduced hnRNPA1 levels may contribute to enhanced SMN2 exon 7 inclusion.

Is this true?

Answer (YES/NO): NO